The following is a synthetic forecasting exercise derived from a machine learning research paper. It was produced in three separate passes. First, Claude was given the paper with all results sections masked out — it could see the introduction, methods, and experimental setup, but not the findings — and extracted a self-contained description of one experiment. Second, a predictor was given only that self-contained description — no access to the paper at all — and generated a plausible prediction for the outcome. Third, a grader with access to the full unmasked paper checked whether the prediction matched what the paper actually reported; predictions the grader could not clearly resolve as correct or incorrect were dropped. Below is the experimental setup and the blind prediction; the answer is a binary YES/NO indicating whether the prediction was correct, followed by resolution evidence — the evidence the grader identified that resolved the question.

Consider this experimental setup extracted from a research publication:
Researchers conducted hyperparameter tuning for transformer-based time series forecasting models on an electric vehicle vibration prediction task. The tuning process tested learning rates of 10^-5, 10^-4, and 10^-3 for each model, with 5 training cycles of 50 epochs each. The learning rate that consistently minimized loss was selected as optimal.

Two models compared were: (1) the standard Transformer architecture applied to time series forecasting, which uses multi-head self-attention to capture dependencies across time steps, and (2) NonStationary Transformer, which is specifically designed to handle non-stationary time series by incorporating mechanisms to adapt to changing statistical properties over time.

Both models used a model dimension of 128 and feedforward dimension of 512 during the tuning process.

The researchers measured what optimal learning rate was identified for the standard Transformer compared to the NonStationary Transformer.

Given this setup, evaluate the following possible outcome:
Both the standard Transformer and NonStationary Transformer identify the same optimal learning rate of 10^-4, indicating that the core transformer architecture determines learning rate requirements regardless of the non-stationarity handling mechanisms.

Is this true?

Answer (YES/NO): NO